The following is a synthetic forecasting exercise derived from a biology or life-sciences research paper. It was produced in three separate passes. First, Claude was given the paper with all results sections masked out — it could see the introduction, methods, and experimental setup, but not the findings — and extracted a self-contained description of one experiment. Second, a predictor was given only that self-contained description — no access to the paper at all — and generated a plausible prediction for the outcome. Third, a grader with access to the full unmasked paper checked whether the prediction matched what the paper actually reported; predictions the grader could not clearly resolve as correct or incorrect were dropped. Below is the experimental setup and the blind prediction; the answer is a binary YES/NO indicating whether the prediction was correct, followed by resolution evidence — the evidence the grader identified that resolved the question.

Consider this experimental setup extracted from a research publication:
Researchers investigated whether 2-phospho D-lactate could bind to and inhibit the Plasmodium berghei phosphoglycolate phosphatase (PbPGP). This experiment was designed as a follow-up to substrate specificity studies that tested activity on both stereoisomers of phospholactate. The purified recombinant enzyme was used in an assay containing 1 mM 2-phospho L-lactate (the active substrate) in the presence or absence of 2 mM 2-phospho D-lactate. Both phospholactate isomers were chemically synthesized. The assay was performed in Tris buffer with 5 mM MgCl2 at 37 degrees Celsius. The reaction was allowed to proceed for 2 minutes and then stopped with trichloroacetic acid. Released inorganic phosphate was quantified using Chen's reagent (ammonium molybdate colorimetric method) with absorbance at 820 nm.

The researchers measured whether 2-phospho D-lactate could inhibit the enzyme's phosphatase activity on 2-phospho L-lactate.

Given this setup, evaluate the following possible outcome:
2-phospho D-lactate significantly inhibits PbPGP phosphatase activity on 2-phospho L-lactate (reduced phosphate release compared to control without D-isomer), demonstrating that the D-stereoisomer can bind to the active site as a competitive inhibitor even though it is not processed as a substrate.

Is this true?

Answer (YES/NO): NO